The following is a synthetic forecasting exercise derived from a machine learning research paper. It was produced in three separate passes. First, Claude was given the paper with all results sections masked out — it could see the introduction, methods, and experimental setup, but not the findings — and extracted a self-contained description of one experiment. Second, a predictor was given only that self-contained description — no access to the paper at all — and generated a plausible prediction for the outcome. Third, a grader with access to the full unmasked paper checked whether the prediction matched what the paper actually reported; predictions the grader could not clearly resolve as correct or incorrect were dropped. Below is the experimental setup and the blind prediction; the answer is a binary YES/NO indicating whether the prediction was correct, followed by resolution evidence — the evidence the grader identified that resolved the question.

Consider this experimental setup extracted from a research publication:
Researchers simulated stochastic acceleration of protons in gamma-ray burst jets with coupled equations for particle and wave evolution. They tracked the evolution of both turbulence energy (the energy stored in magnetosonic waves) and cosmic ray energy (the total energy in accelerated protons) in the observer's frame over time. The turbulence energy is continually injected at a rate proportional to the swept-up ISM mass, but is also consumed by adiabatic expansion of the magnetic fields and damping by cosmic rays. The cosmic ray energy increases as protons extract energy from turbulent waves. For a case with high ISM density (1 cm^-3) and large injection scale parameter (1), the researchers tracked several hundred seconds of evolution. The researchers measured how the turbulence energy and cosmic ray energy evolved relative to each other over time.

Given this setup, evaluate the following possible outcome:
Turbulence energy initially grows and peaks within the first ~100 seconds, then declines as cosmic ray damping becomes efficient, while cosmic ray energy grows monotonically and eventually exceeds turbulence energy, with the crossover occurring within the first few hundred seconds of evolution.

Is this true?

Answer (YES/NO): NO